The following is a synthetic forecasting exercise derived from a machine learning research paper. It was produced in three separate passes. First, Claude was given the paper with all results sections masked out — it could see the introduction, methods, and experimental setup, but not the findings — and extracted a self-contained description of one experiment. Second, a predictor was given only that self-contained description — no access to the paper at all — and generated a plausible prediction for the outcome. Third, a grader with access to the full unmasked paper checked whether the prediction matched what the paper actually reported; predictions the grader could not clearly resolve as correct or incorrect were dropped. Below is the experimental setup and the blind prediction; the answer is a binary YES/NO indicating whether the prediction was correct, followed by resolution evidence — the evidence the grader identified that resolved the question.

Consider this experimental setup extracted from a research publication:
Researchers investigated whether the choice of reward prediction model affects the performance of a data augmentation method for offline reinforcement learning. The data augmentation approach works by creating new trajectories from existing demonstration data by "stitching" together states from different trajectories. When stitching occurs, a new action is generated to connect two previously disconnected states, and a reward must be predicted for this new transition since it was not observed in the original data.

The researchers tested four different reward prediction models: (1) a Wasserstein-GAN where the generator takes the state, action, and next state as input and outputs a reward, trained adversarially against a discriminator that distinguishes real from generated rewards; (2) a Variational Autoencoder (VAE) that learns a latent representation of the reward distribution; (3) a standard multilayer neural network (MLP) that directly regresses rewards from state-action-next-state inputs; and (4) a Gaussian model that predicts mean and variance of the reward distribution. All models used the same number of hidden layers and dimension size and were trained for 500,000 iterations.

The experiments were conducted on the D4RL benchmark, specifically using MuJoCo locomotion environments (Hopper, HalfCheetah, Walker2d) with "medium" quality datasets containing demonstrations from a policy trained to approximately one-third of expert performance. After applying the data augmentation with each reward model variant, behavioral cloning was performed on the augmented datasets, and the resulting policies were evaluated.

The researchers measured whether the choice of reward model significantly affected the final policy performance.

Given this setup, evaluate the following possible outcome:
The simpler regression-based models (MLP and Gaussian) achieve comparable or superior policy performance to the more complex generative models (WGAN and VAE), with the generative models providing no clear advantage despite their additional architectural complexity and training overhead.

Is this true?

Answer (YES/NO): NO